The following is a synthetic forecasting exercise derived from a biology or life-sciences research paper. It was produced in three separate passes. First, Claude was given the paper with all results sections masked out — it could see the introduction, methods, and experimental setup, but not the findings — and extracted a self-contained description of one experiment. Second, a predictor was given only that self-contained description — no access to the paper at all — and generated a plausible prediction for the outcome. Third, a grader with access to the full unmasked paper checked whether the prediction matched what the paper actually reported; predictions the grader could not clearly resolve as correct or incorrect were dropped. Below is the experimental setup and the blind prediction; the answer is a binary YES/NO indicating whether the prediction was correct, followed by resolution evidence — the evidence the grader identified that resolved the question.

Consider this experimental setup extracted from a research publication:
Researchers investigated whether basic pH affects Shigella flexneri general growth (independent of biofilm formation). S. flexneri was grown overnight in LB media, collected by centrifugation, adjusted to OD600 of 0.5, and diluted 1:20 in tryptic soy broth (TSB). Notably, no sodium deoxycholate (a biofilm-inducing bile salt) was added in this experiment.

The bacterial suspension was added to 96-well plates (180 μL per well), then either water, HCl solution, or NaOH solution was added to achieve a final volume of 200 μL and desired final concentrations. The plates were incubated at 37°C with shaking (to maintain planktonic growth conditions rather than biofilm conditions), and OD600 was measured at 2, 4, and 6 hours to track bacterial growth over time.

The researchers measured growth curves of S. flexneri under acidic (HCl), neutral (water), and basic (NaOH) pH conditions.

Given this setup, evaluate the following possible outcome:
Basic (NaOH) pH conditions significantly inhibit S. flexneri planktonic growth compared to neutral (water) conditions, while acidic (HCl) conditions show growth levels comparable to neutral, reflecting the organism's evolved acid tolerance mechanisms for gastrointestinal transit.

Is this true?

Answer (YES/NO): NO